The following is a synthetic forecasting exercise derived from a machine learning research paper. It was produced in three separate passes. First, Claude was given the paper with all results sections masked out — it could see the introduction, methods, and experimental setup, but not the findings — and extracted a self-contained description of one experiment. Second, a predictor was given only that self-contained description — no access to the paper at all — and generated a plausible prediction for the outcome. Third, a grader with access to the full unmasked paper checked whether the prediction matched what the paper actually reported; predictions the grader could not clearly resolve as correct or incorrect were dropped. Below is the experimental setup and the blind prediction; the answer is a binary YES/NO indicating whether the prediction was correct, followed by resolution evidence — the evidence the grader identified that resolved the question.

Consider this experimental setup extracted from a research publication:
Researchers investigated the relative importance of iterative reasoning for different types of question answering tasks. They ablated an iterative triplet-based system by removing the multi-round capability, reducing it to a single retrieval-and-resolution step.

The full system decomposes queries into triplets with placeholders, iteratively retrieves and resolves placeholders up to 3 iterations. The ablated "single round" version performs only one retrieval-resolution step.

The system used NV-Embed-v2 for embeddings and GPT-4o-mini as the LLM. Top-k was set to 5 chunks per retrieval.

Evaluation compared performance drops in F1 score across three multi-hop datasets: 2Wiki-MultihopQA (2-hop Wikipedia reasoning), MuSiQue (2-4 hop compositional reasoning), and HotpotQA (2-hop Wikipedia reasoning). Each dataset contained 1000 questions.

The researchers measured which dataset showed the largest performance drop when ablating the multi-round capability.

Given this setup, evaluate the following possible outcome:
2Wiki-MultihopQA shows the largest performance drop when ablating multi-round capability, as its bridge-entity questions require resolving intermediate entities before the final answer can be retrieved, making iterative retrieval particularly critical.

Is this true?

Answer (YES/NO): NO